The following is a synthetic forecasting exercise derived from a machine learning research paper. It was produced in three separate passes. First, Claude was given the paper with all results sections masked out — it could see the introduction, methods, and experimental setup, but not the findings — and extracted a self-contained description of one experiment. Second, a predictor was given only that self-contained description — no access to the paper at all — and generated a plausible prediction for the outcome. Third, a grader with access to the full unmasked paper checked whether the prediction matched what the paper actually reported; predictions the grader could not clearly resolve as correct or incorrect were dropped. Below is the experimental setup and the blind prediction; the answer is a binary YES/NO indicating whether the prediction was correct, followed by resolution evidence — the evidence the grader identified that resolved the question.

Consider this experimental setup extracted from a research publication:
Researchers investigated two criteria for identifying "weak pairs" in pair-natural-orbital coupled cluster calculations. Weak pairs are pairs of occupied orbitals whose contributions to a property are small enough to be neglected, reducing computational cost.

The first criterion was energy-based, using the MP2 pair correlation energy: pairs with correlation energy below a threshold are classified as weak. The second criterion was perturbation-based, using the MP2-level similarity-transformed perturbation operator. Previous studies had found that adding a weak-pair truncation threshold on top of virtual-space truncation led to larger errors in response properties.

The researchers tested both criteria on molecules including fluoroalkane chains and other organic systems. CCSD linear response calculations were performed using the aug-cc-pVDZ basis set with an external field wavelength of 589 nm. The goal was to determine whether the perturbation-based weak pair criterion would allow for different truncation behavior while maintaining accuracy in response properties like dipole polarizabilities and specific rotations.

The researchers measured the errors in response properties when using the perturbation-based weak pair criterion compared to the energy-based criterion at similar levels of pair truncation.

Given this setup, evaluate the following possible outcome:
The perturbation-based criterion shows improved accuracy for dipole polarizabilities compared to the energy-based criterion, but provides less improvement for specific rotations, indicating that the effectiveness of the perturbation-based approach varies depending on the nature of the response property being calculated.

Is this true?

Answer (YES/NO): NO